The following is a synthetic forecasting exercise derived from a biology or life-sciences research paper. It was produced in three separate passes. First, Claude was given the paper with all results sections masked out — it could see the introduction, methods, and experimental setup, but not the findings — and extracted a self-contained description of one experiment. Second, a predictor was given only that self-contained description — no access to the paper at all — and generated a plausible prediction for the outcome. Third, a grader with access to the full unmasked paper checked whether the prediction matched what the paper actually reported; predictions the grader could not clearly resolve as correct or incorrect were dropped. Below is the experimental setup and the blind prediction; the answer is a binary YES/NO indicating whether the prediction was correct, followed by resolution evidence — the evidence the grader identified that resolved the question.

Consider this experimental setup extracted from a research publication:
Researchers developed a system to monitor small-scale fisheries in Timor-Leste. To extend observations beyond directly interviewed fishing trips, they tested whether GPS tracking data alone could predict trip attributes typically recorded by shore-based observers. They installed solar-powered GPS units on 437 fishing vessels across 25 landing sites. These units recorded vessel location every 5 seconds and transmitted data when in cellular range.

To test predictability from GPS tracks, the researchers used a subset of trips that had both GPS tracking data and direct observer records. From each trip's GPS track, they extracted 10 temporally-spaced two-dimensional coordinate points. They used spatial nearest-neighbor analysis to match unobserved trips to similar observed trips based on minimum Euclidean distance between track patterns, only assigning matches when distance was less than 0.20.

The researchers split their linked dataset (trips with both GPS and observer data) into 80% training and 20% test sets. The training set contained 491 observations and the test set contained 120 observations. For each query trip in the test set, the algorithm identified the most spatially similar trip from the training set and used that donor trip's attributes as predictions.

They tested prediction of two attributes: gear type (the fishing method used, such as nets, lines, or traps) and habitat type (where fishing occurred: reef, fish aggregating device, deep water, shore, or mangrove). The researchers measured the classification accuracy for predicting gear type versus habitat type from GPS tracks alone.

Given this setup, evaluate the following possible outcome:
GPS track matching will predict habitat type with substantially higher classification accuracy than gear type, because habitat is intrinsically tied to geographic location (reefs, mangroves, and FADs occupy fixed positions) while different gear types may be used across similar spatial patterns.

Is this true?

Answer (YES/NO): YES